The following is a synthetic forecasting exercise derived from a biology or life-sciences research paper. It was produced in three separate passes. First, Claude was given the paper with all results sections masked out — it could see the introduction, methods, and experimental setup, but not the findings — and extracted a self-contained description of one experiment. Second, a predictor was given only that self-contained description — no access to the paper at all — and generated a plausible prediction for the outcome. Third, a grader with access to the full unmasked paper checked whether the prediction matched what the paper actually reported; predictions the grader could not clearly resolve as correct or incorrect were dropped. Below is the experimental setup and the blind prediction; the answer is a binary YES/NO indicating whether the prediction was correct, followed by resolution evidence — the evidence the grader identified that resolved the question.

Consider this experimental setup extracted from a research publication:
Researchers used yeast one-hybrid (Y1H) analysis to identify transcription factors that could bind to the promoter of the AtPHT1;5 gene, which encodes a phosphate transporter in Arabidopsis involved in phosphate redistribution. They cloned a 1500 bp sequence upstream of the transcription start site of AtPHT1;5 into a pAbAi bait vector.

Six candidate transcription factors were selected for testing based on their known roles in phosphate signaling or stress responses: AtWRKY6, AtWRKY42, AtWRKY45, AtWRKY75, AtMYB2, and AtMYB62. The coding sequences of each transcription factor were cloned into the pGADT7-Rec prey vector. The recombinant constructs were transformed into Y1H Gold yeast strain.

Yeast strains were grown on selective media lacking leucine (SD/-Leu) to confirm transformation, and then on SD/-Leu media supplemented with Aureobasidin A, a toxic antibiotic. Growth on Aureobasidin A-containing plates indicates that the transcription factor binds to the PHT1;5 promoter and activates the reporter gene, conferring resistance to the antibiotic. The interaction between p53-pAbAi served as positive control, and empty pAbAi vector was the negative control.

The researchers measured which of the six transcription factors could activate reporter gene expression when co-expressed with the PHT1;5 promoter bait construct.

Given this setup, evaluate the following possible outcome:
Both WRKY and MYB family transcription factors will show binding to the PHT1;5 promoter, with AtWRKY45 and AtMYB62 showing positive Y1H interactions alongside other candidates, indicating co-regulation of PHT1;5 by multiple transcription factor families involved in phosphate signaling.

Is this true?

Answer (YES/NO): NO